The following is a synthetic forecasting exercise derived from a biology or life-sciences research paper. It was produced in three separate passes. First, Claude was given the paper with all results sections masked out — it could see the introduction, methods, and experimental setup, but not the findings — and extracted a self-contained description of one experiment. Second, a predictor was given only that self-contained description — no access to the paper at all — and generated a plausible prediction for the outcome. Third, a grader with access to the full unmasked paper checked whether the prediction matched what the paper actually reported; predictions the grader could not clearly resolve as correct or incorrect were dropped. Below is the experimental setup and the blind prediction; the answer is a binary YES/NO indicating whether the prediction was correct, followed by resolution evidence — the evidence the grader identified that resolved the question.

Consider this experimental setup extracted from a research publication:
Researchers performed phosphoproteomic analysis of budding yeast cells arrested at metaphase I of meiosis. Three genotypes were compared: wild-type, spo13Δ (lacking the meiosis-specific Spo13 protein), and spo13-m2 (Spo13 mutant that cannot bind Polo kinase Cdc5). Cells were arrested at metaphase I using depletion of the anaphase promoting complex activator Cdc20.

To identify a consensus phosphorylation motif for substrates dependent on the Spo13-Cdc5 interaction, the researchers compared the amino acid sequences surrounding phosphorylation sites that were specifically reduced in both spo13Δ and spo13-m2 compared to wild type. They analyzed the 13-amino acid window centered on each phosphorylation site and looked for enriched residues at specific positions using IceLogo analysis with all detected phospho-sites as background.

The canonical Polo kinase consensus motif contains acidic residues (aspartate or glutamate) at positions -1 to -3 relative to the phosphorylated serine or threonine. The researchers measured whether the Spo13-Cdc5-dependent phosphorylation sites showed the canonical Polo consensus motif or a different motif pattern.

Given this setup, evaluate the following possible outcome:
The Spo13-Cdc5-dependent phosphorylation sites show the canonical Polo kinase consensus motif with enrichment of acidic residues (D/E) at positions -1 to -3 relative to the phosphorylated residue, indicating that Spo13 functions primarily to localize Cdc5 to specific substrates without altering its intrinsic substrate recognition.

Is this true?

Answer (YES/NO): NO